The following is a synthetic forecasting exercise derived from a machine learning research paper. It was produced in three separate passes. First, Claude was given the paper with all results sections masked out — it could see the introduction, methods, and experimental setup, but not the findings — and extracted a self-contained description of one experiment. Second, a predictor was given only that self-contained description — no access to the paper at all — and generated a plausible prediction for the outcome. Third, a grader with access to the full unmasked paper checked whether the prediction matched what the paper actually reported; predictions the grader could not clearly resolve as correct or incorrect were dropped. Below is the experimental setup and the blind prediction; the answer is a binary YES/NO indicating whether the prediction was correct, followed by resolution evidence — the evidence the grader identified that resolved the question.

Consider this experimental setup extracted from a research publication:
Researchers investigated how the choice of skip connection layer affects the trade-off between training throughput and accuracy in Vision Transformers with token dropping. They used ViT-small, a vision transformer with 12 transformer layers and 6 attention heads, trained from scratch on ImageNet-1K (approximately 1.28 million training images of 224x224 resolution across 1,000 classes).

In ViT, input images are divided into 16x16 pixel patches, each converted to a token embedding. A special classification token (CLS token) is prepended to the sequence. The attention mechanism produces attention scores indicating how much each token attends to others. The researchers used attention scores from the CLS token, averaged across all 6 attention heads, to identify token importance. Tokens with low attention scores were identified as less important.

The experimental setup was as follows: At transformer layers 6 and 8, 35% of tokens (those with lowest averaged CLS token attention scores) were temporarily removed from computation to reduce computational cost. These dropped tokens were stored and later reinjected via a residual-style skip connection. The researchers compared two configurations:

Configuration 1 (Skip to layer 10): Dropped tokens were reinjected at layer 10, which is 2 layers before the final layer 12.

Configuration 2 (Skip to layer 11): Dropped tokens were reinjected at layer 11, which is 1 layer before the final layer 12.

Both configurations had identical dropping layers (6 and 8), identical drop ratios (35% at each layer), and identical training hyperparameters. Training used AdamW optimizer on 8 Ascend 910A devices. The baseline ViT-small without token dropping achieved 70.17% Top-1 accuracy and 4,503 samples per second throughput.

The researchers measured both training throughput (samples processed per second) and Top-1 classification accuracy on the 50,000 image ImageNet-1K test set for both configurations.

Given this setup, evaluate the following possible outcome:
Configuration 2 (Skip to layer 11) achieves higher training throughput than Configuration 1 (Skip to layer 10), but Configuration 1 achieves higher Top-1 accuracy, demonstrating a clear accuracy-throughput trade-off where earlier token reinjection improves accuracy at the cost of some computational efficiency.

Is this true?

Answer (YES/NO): YES